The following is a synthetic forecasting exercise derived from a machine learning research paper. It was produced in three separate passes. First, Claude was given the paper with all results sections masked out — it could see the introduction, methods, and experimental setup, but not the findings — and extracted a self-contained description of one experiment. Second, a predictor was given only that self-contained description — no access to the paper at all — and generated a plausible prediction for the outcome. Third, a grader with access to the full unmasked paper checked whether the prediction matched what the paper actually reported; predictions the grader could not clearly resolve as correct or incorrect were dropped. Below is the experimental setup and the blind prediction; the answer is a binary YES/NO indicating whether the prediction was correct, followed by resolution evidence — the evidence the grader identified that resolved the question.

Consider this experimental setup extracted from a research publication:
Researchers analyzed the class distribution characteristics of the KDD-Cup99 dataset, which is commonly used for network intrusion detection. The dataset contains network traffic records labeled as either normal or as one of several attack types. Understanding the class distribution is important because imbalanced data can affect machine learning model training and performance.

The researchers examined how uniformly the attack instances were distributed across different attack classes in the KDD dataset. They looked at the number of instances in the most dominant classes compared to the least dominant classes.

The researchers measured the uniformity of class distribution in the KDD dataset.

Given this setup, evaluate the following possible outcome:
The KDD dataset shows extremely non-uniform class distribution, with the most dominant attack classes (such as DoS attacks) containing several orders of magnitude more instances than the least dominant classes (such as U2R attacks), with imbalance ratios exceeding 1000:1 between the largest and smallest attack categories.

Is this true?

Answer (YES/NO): NO